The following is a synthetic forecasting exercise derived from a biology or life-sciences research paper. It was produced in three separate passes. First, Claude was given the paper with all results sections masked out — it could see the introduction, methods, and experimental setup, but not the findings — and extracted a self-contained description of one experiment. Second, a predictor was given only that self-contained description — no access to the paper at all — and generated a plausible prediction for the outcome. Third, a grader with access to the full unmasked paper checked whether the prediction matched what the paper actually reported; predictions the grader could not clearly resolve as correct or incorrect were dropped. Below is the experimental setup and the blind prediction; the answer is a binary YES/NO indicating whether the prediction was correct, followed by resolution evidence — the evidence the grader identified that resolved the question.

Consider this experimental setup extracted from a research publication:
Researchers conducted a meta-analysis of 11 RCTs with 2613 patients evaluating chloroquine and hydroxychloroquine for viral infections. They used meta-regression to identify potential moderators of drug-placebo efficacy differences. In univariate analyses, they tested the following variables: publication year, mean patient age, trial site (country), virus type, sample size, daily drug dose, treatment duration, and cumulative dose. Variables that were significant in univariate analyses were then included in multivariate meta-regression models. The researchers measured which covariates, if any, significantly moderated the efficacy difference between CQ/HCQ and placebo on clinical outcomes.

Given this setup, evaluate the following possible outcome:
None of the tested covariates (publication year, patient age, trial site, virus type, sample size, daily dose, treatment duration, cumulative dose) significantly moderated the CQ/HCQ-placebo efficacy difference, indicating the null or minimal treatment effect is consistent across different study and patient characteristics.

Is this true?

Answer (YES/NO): NO